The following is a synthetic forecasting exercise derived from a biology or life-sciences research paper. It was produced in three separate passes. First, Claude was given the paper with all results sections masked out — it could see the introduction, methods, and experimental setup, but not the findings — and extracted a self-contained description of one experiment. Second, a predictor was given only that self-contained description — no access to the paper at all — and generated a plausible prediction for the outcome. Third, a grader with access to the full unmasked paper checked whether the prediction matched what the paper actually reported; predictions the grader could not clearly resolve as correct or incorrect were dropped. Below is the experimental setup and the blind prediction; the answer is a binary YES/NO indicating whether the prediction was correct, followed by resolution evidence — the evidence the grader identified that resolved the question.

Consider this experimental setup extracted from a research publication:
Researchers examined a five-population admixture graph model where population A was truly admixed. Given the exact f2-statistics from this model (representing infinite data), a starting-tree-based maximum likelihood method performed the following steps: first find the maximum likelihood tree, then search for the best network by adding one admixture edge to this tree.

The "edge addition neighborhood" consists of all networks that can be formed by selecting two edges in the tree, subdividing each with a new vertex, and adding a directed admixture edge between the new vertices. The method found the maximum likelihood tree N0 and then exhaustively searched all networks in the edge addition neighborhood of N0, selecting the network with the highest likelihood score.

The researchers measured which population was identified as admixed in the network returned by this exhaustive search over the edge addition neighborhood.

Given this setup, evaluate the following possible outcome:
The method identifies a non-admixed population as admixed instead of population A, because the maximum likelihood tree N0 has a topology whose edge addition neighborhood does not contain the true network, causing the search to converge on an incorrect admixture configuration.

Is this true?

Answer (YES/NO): YES